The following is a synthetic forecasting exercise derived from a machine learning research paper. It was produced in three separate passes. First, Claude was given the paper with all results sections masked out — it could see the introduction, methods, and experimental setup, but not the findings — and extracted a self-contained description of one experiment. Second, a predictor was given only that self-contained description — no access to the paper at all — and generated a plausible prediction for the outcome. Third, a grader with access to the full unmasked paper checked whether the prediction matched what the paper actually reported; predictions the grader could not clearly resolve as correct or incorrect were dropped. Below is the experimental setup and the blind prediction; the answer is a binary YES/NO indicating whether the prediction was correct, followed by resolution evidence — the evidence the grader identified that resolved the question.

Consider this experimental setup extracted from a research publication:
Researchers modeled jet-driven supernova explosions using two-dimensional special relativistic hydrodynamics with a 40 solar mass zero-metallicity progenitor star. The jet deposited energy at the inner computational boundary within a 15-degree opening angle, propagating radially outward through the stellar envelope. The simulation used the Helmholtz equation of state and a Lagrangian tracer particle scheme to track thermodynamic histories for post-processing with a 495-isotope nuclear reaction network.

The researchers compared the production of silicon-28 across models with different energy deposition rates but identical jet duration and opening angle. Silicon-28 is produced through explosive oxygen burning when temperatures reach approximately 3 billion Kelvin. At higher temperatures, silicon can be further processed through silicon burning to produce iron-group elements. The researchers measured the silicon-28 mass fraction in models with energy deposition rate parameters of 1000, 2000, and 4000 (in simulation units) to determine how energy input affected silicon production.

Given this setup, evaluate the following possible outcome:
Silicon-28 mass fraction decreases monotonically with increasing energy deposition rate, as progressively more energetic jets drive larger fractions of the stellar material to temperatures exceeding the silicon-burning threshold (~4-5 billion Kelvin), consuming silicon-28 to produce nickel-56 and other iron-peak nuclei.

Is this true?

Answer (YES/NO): NO